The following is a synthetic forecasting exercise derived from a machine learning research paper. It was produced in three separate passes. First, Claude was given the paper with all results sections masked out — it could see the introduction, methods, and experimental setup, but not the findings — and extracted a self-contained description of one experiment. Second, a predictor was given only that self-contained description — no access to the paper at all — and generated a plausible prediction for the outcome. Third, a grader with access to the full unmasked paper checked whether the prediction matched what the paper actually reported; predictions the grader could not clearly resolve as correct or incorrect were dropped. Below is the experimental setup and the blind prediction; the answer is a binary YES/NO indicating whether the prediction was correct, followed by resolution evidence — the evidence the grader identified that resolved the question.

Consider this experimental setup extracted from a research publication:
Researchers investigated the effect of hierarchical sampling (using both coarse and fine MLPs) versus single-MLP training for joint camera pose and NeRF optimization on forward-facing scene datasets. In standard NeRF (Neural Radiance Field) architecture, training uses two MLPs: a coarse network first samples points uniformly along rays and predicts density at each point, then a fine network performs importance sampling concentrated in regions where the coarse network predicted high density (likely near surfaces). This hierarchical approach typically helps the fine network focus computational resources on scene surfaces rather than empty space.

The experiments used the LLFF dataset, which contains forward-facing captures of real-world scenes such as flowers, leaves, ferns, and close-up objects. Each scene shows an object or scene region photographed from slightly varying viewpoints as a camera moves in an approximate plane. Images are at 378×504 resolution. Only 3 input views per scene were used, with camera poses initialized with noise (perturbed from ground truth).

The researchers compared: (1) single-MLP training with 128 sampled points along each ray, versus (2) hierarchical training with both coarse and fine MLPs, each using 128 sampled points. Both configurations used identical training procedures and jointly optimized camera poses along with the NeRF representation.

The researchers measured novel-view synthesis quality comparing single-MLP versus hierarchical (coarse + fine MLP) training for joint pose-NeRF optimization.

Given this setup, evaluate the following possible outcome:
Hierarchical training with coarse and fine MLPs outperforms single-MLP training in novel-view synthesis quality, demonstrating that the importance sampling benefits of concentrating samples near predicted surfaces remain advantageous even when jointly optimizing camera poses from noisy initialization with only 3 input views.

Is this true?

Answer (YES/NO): NO